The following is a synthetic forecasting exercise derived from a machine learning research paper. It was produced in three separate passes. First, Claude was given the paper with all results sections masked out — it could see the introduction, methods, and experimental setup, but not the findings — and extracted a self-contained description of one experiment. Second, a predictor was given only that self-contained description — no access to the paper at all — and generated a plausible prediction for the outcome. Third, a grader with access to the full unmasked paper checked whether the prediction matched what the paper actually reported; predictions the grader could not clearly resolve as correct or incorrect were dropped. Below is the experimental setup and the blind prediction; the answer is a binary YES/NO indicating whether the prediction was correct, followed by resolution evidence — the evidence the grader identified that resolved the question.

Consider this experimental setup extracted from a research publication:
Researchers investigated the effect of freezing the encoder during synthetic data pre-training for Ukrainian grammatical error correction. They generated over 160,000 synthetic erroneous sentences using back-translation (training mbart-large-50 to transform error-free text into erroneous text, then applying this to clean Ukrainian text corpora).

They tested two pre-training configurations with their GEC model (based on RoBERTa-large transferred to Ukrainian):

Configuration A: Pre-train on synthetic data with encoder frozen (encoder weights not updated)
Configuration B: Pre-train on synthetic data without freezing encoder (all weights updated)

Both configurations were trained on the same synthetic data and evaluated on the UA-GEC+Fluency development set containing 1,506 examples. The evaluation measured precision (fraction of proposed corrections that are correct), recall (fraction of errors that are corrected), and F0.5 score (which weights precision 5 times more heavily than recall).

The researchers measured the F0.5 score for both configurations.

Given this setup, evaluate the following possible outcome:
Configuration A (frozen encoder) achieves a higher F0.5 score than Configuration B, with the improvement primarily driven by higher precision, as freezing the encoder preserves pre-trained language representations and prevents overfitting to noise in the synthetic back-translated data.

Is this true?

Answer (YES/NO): YES